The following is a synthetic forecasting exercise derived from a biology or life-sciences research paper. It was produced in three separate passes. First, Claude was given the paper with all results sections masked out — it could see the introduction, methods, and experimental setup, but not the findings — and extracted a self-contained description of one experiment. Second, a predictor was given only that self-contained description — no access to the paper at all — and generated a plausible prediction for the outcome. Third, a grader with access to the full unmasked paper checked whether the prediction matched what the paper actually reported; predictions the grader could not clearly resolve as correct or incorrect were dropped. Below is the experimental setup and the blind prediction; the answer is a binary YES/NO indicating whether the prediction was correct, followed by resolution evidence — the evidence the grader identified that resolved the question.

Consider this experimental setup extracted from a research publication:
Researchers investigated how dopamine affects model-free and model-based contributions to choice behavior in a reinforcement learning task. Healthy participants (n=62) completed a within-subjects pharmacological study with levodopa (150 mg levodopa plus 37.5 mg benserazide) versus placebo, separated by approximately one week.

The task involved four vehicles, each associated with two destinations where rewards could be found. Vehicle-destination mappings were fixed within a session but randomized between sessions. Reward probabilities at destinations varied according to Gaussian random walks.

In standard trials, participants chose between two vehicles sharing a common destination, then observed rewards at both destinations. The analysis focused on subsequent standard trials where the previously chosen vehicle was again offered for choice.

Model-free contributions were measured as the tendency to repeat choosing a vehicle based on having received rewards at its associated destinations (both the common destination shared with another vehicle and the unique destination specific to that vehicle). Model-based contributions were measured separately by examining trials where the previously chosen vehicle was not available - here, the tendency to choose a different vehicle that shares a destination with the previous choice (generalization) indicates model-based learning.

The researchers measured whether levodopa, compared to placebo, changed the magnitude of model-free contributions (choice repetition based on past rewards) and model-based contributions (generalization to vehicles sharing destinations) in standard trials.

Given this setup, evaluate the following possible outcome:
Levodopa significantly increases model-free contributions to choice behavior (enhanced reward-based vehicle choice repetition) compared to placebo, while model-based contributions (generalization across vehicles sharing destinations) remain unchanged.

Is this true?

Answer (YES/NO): NO